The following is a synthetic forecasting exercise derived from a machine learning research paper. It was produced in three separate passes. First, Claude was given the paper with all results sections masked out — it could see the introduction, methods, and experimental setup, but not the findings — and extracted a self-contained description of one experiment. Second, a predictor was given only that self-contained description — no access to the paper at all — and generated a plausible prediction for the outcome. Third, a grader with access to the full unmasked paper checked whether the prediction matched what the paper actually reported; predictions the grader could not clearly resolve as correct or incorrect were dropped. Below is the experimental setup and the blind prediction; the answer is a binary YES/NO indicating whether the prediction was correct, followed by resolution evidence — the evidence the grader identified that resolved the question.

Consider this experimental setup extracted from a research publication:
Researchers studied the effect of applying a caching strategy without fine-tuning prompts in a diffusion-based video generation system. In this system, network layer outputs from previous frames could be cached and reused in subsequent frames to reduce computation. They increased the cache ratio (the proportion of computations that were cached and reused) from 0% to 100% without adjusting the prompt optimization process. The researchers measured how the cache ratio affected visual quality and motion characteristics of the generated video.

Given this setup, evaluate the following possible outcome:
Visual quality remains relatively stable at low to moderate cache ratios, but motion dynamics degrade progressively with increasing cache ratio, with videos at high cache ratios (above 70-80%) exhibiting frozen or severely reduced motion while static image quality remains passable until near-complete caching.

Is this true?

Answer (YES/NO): NO